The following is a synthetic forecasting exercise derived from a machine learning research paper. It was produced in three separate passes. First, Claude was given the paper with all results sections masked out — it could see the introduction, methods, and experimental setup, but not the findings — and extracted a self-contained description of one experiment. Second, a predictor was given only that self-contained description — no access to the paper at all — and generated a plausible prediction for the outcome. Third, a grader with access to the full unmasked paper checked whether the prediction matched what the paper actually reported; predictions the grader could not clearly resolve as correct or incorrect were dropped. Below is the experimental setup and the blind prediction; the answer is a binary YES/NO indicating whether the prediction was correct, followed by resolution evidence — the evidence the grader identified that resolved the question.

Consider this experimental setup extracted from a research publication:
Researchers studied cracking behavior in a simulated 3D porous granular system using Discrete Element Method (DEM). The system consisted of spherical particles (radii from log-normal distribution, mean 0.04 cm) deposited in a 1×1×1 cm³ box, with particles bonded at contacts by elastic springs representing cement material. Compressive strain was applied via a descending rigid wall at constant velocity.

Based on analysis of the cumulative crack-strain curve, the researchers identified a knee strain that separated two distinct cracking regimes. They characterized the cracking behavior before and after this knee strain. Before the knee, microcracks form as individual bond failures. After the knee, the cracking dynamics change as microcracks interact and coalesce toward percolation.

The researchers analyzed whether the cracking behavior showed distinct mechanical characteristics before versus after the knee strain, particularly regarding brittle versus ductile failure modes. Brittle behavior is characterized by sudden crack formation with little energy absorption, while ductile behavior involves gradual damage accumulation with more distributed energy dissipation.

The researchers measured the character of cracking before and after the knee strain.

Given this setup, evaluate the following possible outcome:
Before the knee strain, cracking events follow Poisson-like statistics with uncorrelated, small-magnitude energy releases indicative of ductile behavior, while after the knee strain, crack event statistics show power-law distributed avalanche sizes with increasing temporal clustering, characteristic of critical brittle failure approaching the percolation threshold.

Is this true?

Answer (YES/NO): NO